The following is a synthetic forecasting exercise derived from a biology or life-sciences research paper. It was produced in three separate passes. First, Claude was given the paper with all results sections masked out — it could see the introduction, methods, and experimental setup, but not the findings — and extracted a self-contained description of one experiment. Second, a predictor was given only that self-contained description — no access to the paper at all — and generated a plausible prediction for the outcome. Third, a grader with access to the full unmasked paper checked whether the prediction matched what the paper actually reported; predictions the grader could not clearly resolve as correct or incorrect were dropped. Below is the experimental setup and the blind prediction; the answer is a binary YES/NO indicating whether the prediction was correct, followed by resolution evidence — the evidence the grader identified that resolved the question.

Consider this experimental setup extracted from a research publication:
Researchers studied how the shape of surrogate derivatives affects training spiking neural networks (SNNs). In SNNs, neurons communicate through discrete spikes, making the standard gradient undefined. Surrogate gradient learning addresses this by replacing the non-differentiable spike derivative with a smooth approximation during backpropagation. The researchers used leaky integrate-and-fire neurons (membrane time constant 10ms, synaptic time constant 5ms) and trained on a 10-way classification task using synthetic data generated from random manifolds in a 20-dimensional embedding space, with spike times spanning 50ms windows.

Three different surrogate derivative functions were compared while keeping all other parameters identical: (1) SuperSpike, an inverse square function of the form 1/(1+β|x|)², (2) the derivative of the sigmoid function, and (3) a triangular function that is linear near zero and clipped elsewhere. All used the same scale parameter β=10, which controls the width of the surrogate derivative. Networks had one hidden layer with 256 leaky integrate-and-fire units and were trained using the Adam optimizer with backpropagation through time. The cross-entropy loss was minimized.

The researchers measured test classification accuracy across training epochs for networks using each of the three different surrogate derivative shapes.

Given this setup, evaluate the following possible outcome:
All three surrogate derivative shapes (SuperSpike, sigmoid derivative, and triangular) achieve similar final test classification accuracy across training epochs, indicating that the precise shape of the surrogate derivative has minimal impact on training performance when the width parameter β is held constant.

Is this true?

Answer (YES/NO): YES